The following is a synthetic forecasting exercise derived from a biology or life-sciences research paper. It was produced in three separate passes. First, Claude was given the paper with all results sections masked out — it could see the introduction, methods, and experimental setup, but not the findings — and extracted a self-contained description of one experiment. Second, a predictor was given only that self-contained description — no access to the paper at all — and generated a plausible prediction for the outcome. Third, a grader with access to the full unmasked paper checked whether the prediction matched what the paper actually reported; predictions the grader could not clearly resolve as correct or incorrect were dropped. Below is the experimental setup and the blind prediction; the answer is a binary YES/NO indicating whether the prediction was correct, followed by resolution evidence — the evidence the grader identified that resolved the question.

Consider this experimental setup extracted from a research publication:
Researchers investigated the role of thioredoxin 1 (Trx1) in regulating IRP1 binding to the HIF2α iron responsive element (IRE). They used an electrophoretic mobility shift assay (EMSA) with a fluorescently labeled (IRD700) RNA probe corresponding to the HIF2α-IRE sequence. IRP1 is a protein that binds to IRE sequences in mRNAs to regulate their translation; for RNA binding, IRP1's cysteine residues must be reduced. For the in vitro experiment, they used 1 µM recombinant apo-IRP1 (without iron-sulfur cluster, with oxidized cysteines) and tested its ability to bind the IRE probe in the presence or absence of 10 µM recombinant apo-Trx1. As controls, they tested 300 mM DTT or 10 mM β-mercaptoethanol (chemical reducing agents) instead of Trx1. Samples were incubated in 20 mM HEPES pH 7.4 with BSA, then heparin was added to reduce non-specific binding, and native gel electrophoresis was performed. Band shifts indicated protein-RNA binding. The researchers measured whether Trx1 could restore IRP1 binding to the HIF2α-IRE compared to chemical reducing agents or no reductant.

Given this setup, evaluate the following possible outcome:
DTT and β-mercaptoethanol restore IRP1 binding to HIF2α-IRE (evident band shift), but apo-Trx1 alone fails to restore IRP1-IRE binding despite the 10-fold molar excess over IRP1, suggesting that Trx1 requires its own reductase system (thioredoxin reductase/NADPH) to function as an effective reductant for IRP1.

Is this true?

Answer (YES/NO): NO